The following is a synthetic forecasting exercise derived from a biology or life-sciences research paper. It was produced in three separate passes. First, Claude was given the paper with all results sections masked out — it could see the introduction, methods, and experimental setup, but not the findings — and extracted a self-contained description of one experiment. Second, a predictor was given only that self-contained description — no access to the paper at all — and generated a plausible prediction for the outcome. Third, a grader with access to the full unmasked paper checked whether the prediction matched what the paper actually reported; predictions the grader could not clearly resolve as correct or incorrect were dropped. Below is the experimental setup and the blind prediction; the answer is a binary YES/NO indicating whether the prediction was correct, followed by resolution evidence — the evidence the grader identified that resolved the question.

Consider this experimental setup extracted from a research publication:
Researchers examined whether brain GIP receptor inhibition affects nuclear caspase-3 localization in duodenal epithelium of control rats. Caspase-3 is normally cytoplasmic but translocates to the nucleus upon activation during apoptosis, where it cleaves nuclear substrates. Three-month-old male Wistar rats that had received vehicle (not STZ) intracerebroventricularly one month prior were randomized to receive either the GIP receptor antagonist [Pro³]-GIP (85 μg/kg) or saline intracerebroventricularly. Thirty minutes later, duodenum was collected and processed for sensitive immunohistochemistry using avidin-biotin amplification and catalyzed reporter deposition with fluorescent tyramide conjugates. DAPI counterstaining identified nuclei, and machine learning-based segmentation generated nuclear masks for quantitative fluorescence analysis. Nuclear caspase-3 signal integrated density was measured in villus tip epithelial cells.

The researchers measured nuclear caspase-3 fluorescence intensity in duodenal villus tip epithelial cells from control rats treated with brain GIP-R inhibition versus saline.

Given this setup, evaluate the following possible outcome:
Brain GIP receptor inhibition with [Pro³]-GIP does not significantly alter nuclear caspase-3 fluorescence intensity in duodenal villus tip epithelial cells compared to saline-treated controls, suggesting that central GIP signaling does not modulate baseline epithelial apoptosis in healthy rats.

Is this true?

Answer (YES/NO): YES